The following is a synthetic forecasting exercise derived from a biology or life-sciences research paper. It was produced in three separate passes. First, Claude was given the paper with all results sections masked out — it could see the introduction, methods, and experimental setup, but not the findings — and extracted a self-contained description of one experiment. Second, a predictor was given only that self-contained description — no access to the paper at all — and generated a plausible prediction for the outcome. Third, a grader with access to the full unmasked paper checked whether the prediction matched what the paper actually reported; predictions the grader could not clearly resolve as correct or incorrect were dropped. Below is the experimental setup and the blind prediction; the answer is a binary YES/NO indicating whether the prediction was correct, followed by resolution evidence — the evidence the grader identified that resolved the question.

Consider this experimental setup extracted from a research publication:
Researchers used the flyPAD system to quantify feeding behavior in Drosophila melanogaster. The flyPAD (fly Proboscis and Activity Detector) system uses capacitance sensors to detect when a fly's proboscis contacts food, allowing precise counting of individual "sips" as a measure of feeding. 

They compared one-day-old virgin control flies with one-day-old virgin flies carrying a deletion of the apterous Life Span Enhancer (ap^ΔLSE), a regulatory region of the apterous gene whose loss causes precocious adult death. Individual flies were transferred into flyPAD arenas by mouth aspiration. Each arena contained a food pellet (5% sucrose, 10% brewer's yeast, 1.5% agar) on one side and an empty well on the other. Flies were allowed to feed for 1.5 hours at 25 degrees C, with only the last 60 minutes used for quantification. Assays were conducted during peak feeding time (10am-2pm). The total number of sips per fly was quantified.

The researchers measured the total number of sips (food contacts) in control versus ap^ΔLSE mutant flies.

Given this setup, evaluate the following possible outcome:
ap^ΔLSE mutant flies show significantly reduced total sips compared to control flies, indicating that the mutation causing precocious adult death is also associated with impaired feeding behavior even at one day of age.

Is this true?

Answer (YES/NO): YES